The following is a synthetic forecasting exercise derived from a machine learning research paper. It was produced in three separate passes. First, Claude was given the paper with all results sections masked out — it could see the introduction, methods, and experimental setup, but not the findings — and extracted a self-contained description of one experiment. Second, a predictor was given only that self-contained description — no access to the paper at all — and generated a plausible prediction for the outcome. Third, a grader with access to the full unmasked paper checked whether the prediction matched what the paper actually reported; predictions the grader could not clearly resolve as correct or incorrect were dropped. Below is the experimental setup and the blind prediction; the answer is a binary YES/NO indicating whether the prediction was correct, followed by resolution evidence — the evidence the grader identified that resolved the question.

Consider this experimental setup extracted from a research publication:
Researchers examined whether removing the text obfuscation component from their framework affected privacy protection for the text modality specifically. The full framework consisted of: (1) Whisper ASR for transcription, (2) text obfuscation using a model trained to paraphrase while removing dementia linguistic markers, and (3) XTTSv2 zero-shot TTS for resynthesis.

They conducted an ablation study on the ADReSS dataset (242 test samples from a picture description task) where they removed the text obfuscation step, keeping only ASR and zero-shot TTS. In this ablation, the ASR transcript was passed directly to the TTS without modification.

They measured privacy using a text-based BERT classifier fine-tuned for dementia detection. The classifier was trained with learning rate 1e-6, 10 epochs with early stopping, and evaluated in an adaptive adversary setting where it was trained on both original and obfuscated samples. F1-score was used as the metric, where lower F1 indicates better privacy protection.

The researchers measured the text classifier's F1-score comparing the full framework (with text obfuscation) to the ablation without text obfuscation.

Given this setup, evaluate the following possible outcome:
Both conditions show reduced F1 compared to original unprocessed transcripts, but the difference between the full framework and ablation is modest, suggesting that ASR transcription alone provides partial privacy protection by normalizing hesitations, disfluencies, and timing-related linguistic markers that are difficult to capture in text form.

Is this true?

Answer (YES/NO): NO